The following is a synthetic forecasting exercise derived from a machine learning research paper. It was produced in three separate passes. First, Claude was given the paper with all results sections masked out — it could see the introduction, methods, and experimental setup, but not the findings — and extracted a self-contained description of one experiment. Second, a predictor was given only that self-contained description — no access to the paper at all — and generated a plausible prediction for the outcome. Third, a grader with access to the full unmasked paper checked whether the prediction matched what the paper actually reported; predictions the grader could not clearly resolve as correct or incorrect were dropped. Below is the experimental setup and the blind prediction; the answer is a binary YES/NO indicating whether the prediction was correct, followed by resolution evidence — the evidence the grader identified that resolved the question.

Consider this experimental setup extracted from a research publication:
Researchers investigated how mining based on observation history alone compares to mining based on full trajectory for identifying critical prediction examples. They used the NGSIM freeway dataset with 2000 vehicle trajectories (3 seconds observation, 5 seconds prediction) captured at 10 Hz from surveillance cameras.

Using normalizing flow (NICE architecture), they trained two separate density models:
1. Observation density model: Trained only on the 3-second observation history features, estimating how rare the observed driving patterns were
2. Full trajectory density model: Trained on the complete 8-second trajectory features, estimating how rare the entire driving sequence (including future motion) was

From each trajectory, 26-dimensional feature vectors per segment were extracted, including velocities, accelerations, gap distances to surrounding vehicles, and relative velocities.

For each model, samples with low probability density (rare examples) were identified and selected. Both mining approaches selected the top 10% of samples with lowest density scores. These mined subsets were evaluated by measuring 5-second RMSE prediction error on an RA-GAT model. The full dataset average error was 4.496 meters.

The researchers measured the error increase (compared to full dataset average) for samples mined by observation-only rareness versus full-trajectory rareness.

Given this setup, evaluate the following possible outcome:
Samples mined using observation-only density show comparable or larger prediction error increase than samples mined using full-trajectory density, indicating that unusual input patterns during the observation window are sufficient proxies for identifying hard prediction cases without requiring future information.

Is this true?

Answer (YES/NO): NO